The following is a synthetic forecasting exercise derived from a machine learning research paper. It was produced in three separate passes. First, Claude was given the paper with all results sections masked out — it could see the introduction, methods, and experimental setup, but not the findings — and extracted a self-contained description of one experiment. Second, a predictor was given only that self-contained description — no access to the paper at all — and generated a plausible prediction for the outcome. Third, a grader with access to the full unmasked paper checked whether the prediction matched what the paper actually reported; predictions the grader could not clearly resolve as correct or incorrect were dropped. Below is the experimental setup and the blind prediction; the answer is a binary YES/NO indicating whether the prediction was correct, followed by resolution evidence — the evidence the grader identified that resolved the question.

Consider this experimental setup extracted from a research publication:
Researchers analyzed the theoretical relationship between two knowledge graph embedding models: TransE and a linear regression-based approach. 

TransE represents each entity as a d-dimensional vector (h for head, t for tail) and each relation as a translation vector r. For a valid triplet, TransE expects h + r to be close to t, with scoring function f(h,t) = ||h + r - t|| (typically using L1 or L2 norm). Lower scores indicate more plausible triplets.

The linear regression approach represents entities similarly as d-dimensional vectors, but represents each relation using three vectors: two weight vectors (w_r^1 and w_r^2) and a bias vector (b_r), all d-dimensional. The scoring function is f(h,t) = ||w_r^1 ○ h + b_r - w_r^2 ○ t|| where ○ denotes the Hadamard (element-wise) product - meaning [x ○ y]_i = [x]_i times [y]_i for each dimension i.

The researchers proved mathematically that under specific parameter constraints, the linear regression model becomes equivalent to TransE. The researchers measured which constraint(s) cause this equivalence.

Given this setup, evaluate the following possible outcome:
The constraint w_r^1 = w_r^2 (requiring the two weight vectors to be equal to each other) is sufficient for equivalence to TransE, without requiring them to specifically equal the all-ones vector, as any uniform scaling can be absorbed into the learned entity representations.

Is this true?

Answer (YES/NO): YES